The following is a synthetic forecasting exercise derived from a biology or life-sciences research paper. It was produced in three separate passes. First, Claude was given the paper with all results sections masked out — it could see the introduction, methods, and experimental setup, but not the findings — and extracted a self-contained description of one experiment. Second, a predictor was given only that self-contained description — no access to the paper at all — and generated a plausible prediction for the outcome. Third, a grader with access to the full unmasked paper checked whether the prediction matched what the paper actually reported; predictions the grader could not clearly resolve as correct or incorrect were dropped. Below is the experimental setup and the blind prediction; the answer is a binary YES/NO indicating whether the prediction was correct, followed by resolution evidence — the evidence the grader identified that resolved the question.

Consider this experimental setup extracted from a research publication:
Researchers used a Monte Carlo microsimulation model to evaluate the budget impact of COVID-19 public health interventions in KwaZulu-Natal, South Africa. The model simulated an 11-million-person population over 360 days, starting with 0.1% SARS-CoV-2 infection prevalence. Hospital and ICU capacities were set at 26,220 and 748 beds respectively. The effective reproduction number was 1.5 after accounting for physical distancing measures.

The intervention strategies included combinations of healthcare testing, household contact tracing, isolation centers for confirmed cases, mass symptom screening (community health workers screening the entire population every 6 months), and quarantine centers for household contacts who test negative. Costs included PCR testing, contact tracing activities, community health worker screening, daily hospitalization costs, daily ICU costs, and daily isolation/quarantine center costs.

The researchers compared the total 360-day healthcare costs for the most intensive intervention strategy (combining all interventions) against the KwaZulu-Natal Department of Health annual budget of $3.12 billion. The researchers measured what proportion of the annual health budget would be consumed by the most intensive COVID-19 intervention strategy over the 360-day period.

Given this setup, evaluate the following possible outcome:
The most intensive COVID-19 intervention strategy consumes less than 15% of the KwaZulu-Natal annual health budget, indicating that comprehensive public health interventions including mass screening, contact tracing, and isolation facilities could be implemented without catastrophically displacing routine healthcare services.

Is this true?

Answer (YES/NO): NO